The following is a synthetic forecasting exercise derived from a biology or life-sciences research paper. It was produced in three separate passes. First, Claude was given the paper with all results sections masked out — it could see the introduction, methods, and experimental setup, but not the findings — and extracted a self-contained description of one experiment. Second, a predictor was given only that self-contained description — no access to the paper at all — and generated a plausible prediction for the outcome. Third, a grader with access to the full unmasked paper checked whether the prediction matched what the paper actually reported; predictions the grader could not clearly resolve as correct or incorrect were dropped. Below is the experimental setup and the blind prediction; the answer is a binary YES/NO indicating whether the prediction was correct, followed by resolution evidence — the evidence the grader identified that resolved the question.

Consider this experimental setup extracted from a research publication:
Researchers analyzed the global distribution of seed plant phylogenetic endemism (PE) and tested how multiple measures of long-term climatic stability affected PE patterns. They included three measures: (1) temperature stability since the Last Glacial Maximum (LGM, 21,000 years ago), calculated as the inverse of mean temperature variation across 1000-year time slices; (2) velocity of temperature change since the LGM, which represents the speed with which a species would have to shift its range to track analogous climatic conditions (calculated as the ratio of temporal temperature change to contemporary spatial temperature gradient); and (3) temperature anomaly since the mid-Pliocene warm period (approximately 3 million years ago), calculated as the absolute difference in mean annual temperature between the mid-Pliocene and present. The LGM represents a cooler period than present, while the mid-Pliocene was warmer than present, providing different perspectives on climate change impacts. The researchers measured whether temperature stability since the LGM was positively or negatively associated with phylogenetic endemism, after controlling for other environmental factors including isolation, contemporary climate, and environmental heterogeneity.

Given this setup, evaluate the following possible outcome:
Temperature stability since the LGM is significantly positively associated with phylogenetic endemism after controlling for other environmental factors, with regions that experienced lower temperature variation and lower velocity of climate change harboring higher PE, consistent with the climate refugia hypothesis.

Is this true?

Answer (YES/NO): YES